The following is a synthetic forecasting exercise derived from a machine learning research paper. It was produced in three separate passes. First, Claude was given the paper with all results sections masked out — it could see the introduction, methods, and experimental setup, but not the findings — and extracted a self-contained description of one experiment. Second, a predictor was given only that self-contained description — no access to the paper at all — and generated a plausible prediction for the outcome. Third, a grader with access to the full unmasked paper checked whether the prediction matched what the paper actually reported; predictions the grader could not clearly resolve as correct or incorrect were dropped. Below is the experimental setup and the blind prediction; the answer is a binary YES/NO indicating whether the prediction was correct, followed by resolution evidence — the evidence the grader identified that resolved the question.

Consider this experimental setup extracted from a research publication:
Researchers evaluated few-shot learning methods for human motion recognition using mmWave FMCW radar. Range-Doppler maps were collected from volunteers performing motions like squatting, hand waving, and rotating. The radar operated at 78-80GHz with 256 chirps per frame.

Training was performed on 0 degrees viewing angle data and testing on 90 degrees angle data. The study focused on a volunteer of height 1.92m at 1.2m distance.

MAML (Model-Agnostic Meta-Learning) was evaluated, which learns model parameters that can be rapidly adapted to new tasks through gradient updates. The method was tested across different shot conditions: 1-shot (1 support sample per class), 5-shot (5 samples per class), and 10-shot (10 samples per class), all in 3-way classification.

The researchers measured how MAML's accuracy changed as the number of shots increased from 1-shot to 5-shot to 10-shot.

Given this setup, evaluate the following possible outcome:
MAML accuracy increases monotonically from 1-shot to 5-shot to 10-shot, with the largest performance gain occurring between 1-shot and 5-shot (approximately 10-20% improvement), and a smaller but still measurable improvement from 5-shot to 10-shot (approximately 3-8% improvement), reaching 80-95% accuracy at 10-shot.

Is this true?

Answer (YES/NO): NO